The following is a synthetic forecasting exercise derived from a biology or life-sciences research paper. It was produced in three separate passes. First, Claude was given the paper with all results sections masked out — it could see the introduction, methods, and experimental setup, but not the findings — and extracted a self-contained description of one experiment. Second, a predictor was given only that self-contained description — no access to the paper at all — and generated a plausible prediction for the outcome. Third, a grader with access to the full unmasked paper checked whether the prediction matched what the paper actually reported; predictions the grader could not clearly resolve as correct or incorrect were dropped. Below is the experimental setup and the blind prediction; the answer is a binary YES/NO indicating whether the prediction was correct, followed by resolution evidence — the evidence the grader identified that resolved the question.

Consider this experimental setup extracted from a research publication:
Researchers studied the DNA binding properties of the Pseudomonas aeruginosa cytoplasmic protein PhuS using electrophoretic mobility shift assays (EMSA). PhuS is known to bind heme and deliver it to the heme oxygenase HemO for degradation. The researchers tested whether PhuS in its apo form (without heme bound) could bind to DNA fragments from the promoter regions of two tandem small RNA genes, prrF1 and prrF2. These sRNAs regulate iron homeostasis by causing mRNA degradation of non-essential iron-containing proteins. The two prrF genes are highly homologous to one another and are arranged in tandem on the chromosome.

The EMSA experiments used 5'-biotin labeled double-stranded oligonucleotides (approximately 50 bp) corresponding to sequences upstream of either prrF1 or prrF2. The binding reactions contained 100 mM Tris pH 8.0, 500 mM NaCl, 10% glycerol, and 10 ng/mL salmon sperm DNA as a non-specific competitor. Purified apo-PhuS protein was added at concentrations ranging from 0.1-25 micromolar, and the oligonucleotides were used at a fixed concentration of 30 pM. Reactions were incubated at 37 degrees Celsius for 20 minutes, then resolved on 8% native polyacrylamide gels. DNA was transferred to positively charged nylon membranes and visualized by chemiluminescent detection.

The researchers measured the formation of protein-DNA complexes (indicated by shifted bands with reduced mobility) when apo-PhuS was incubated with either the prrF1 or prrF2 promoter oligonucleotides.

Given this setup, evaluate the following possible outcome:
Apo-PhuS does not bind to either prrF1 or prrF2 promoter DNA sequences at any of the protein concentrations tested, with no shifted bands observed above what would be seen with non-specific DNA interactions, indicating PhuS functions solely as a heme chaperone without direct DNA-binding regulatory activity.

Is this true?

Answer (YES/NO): NO